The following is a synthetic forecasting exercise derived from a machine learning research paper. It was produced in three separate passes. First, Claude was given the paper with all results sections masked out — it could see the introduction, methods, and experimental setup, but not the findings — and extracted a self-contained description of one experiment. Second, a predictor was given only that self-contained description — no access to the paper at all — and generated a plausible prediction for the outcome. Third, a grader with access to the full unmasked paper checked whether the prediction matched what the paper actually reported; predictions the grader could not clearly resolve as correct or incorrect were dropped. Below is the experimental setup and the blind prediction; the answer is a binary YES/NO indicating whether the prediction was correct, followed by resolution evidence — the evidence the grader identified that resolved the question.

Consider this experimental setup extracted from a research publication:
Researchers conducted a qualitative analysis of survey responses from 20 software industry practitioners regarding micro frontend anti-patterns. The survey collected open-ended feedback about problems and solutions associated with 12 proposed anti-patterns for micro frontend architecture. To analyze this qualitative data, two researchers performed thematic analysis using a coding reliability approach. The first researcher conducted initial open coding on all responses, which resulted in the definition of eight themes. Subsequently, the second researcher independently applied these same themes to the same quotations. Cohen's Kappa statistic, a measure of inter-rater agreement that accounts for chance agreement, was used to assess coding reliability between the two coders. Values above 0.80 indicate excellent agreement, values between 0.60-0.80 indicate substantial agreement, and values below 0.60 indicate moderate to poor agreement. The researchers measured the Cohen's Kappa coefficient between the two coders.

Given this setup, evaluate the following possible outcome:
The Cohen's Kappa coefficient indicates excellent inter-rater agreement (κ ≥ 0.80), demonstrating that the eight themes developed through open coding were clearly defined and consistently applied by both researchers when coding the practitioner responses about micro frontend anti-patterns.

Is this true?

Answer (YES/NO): YES